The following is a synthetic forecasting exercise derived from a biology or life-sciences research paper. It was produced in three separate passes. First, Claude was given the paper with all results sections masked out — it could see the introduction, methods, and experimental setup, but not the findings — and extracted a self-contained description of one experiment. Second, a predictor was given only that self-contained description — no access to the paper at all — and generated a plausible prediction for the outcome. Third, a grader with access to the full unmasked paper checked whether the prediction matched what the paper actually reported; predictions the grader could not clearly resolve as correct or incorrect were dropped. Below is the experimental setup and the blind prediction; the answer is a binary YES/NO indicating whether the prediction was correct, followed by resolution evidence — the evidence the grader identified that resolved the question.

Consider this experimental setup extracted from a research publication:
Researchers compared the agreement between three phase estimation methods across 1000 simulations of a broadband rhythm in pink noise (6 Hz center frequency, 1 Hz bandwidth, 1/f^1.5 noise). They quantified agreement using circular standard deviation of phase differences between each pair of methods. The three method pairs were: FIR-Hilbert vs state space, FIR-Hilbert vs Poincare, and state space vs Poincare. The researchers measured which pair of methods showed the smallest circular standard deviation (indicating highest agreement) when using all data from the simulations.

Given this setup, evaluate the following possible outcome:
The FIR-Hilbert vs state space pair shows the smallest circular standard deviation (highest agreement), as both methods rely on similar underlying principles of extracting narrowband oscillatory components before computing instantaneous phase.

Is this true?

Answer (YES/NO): YES